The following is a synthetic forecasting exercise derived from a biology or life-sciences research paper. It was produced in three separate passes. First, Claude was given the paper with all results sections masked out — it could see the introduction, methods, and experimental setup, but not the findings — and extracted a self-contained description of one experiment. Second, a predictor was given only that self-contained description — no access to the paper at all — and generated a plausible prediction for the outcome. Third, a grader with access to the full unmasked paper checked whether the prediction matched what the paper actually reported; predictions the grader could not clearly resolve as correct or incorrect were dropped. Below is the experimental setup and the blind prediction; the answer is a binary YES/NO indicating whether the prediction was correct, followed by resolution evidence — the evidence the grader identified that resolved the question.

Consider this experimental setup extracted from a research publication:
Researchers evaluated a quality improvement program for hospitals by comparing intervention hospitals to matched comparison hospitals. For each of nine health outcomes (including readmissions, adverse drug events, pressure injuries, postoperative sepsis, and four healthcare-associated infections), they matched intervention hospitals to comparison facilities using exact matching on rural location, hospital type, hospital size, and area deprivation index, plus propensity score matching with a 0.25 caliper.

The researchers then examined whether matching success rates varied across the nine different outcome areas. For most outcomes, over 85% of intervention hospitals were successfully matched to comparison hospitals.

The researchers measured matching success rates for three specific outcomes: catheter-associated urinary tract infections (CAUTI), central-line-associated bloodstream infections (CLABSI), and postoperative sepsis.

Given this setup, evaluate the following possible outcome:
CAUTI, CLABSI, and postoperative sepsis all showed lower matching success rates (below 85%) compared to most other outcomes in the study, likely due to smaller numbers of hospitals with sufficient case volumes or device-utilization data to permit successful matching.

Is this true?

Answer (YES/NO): YES